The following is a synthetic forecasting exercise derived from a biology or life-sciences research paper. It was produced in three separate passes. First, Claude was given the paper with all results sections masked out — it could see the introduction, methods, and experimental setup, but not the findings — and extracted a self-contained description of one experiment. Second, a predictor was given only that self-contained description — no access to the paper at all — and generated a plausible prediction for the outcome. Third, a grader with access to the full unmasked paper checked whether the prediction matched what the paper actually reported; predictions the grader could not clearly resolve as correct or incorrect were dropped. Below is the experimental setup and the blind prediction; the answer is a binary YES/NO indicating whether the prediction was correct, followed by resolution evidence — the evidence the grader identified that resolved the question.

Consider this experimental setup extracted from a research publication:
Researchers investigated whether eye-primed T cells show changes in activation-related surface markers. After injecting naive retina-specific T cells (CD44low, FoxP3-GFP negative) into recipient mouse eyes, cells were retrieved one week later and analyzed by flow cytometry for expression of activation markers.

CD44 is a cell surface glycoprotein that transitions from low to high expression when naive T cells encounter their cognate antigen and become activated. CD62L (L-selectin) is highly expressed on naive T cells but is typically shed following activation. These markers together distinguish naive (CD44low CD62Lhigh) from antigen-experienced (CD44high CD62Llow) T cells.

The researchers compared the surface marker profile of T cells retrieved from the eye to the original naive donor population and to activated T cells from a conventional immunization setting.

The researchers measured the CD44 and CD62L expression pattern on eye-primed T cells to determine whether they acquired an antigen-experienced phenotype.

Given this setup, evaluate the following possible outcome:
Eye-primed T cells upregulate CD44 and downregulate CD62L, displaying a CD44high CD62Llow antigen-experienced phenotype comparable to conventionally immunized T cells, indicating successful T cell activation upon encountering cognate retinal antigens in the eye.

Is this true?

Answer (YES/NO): YES